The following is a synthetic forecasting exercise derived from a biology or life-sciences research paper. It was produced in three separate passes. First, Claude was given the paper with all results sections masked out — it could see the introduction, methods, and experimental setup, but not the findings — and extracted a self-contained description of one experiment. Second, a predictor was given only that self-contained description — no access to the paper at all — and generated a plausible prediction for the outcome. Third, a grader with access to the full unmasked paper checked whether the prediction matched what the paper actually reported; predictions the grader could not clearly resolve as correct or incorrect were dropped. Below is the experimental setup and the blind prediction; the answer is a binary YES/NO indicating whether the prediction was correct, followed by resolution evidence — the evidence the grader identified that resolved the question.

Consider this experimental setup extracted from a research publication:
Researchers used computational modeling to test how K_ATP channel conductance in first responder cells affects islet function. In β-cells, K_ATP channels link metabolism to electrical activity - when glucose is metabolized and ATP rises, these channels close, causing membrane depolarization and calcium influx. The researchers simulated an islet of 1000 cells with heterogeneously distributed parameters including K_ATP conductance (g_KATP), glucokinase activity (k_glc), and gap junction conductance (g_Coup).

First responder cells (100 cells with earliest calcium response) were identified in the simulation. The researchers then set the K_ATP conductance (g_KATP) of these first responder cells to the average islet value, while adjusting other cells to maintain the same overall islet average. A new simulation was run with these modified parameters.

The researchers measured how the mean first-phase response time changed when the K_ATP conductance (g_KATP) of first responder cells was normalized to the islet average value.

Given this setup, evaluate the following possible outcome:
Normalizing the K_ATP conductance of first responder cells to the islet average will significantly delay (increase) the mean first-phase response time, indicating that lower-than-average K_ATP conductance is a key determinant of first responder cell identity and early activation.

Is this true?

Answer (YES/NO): YES